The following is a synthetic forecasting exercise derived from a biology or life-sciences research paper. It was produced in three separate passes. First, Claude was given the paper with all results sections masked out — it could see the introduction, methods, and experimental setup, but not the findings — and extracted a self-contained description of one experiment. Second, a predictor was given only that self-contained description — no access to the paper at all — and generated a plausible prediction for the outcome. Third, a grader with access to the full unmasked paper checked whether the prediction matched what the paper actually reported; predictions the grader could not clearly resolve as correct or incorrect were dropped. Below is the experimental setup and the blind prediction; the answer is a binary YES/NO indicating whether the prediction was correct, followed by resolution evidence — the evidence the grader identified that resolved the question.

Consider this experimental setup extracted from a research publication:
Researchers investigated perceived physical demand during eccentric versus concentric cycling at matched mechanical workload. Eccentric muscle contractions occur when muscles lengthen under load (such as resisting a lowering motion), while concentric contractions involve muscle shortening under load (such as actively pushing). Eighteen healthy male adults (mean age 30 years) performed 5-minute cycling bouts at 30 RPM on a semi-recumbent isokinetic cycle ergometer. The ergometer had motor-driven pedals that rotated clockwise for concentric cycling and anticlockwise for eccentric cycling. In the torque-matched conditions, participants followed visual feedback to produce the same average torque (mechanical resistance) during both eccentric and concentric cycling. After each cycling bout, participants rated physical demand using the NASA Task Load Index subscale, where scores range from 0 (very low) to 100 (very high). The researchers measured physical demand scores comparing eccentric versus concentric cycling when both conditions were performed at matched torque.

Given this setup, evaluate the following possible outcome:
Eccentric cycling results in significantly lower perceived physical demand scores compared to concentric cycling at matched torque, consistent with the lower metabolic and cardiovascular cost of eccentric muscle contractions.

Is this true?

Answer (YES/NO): YES